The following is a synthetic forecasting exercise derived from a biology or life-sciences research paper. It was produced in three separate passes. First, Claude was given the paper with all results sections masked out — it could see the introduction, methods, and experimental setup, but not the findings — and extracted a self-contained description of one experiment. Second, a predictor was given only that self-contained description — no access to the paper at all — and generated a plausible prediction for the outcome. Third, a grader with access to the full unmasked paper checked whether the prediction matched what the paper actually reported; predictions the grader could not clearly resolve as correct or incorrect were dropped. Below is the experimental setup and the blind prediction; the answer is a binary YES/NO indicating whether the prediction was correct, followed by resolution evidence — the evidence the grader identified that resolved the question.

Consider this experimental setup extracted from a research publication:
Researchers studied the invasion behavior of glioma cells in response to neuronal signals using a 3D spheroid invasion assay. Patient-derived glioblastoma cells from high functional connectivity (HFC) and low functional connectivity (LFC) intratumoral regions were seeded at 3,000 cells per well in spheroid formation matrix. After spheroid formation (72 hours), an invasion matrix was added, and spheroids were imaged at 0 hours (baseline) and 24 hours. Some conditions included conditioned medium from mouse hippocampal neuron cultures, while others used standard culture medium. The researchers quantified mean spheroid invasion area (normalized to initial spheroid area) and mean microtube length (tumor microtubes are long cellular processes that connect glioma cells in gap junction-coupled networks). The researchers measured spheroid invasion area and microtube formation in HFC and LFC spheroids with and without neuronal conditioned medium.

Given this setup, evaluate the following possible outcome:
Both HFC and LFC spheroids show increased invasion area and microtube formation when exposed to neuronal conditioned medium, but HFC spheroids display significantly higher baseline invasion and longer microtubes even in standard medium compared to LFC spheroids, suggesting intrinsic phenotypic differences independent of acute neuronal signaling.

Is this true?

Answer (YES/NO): NO